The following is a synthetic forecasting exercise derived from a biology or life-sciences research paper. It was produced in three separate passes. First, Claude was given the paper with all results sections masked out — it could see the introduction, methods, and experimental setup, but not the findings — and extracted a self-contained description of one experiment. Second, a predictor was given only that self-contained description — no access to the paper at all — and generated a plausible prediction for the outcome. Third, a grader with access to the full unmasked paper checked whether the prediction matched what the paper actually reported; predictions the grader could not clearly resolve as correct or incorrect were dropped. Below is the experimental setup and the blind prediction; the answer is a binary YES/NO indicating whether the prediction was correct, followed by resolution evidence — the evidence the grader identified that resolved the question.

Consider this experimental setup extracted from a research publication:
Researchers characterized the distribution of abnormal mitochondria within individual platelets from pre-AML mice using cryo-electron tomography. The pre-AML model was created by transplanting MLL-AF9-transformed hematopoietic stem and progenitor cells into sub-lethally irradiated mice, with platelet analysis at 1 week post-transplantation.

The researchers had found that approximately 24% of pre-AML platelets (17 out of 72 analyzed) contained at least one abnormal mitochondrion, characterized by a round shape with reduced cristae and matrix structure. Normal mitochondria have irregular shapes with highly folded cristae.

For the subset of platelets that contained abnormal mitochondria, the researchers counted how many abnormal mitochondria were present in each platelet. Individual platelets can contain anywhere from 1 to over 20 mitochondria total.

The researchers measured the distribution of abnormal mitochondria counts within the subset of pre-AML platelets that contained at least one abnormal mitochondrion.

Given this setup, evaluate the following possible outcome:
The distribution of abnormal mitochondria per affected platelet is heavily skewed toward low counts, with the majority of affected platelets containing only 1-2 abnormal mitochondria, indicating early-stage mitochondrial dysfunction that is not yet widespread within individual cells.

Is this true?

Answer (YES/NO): YES